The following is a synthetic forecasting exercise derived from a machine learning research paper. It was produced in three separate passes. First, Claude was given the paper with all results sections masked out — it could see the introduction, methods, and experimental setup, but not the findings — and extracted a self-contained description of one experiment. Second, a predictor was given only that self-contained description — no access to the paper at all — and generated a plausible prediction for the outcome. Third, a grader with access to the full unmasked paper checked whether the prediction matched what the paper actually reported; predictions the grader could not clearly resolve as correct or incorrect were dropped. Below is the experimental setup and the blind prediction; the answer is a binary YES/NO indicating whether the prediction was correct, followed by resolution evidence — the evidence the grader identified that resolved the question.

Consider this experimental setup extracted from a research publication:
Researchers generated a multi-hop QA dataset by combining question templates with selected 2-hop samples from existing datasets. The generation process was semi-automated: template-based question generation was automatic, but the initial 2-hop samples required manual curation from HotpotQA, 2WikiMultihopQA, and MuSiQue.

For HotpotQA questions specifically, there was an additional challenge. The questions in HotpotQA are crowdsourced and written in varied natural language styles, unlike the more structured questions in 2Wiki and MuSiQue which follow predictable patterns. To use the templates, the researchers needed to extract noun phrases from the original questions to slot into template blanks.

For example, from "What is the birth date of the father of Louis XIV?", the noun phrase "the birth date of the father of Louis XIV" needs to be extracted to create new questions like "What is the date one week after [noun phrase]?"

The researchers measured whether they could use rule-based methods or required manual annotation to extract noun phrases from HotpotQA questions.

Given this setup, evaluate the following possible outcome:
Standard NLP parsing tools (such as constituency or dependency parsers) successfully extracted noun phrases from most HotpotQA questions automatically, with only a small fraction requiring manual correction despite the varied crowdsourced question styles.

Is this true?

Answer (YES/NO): NO